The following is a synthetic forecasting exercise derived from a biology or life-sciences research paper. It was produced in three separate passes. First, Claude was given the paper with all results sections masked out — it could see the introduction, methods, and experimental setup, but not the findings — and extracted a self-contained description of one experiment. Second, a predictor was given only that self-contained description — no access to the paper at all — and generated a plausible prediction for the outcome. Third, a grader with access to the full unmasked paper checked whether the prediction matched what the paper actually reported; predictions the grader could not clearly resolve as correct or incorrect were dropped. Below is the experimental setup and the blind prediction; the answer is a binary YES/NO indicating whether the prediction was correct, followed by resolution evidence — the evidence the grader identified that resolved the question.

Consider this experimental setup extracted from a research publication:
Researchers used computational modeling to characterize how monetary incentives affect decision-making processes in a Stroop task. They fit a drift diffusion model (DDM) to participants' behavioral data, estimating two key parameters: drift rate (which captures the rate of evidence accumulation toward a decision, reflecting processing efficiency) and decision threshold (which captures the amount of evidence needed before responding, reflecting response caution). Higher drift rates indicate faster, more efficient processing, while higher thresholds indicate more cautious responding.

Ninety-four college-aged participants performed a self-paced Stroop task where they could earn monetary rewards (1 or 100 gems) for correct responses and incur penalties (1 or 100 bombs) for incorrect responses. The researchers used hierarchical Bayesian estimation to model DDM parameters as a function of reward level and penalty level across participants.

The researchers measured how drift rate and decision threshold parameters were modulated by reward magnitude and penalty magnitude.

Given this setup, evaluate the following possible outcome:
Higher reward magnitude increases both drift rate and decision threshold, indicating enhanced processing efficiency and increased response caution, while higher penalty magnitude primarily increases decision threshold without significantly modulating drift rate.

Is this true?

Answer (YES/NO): NO